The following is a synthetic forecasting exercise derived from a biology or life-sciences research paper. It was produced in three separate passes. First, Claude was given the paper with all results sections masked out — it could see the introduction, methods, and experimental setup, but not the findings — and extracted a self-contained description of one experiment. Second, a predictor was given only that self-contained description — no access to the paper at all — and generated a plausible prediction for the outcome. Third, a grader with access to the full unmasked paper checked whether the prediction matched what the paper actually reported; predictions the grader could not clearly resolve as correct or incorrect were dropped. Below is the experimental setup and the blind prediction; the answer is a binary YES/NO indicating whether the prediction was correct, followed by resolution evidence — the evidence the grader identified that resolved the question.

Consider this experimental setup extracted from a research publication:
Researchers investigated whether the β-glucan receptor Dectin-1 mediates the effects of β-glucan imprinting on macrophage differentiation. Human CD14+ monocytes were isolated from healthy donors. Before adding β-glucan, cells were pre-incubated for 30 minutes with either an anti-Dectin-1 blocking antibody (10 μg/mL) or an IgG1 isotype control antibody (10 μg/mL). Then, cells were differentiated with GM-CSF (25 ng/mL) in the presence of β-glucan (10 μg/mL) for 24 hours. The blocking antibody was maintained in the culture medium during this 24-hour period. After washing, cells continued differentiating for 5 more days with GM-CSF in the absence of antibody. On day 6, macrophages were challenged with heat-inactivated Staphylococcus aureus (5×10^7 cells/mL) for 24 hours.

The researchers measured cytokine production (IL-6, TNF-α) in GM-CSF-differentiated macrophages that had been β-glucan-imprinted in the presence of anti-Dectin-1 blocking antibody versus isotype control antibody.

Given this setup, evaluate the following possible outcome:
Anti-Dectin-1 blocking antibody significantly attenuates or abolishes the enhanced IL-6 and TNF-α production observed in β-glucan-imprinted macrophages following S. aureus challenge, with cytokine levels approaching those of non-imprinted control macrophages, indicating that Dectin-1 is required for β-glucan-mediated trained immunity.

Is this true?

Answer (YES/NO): NO